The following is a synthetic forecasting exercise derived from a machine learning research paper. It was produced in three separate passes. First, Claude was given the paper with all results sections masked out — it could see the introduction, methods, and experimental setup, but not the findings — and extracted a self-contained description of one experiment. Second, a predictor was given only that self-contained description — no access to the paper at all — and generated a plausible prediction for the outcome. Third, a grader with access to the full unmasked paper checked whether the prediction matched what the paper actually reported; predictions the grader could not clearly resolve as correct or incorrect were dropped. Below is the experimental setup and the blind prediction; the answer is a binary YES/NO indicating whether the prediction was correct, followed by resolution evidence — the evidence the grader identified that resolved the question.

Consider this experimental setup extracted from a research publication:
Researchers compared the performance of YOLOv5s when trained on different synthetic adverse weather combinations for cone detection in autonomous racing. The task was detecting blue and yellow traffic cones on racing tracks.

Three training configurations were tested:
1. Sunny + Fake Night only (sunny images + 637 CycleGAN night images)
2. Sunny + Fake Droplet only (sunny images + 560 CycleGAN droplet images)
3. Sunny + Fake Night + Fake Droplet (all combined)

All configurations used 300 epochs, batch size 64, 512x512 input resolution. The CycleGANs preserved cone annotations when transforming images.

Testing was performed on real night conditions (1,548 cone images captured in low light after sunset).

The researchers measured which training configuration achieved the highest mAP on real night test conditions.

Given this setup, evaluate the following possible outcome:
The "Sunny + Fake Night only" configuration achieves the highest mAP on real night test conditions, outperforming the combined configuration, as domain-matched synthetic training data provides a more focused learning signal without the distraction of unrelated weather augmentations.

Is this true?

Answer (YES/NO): NO